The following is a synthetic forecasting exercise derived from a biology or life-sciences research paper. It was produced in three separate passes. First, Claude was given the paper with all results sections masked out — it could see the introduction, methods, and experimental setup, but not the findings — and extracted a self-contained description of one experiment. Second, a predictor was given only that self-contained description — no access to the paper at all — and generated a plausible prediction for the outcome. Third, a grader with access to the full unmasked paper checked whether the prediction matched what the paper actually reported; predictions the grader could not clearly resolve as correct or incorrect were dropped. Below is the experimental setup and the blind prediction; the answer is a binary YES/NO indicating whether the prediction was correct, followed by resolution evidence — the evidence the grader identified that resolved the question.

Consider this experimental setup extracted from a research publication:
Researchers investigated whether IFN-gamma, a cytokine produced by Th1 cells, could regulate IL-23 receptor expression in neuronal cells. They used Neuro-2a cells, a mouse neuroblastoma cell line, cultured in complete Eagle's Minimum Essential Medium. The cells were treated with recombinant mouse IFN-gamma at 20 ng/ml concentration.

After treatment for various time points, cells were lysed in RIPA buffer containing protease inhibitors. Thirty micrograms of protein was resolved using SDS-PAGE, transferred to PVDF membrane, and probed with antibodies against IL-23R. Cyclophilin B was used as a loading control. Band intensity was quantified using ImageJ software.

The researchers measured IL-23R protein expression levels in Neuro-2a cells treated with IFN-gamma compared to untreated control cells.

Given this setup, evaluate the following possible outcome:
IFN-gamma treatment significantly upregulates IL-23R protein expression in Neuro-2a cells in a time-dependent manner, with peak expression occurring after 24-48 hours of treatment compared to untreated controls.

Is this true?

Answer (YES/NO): NO